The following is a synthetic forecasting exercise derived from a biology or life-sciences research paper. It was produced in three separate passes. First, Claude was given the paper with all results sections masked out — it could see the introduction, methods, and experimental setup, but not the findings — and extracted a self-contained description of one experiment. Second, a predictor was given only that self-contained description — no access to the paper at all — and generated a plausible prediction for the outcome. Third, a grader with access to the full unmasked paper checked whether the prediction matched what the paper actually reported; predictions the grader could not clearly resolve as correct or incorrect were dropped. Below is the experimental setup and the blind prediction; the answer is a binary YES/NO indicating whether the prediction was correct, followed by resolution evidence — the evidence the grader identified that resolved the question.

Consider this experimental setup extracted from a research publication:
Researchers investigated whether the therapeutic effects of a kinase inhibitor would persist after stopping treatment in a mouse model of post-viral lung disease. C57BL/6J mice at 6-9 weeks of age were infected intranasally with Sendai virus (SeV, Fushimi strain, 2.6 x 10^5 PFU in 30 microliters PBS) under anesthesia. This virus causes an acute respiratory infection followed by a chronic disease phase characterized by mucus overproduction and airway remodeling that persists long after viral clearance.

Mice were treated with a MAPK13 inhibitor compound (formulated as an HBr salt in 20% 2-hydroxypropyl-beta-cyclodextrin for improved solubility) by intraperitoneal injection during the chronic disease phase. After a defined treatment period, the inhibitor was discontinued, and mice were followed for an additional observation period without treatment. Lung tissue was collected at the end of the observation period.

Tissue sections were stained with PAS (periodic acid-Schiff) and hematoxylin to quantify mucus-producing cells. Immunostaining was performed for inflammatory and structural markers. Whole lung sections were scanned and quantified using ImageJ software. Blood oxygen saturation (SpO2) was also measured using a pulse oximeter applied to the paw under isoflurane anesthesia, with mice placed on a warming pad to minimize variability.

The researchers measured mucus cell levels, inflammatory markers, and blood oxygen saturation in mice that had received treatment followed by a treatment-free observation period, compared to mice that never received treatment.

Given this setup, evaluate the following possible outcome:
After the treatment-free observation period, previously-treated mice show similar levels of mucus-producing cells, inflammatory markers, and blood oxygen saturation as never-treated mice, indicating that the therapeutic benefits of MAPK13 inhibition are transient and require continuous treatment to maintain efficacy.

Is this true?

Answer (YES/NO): NO